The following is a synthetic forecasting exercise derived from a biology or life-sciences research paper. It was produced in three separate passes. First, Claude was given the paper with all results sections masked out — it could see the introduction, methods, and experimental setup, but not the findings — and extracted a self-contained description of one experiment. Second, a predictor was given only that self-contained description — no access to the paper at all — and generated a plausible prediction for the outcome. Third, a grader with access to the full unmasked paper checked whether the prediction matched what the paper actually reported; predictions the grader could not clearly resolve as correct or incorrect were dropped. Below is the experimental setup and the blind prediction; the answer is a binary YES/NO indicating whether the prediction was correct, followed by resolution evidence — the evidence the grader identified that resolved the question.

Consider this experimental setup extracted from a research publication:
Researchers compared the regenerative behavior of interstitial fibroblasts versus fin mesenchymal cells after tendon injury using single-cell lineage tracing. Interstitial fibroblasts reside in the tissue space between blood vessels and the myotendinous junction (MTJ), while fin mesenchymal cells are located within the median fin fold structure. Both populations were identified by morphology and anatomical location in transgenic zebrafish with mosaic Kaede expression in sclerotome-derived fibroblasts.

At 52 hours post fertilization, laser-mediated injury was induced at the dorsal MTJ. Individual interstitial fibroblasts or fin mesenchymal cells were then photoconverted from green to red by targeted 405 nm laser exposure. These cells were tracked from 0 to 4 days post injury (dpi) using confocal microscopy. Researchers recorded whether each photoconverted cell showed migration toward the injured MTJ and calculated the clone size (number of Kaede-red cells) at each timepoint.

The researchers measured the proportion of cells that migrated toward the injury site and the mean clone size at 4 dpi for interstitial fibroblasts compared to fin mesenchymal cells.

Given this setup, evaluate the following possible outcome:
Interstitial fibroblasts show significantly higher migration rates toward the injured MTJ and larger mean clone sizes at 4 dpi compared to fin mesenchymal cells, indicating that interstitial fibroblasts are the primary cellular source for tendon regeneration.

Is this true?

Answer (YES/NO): NO